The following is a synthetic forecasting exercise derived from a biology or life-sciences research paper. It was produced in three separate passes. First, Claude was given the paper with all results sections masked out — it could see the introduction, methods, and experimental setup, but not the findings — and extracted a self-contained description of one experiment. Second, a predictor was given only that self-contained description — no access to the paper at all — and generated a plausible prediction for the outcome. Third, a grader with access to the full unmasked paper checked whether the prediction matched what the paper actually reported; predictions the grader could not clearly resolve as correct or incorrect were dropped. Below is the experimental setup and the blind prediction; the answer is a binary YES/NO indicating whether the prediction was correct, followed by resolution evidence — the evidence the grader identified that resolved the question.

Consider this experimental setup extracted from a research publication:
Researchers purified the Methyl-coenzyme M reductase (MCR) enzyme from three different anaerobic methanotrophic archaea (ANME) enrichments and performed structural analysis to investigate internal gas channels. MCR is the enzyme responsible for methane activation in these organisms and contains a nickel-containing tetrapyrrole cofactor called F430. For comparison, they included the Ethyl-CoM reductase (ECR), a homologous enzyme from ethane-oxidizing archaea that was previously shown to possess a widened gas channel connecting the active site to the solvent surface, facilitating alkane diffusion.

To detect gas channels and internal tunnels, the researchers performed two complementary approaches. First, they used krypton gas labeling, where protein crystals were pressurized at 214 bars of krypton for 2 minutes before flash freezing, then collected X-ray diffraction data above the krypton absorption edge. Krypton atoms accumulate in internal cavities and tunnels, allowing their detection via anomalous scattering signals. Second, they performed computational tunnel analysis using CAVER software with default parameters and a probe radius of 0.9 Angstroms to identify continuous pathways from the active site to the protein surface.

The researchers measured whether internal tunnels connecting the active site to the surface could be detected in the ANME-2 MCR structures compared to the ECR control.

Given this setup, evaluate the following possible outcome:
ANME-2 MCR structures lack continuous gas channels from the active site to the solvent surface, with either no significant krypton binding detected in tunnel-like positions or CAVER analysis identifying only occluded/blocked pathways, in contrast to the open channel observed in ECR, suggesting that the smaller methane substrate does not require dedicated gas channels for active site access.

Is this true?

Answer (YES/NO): YES